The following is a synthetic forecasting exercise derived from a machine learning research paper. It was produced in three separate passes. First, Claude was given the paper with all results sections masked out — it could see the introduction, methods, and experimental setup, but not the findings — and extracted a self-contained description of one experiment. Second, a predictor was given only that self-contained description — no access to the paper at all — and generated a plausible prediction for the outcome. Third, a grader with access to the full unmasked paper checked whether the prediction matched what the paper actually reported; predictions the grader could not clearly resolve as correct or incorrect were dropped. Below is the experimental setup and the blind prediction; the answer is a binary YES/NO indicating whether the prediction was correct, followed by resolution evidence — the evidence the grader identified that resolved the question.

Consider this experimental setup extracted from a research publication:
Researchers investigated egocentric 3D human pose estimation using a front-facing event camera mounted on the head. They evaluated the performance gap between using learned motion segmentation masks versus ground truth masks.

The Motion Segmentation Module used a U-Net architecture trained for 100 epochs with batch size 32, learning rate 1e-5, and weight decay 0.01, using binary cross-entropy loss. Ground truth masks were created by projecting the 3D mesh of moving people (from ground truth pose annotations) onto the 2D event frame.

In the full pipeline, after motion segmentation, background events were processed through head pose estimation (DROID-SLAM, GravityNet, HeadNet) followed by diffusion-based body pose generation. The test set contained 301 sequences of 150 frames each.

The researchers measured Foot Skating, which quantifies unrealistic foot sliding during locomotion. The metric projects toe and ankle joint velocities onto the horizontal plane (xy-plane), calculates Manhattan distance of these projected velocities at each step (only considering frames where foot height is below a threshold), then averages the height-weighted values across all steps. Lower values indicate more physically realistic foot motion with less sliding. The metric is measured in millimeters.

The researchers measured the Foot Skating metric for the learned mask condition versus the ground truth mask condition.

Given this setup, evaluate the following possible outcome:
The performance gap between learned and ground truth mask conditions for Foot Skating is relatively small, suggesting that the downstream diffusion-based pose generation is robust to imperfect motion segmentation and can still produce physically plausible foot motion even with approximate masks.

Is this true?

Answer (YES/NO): YES